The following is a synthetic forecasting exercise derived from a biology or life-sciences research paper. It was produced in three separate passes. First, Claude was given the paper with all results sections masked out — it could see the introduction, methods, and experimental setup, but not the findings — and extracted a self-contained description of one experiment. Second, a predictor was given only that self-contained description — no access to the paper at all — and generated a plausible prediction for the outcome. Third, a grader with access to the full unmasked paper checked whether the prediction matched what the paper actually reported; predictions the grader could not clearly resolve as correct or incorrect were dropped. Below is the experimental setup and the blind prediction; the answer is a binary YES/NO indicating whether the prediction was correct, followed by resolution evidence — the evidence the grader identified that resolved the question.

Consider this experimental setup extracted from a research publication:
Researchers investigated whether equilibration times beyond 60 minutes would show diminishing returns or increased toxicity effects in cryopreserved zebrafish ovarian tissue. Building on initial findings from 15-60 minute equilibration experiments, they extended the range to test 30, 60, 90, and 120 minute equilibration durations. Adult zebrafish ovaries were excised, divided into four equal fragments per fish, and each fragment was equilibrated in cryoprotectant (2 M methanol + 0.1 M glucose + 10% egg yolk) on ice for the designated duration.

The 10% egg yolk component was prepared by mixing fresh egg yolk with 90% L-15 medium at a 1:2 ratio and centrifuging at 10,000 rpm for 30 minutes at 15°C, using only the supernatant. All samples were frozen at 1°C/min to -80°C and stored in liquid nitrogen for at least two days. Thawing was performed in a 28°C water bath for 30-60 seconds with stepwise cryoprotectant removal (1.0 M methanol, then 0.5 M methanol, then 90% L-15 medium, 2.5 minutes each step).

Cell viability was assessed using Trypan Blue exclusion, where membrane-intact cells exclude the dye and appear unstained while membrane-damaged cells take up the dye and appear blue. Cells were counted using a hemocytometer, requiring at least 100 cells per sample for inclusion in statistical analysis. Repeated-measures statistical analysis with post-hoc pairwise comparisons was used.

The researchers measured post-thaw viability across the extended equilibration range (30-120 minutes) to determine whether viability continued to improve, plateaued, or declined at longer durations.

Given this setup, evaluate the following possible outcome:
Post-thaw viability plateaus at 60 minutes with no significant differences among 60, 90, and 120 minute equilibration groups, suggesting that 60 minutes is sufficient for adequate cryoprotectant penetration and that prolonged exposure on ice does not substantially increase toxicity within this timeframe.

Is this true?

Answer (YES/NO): NO